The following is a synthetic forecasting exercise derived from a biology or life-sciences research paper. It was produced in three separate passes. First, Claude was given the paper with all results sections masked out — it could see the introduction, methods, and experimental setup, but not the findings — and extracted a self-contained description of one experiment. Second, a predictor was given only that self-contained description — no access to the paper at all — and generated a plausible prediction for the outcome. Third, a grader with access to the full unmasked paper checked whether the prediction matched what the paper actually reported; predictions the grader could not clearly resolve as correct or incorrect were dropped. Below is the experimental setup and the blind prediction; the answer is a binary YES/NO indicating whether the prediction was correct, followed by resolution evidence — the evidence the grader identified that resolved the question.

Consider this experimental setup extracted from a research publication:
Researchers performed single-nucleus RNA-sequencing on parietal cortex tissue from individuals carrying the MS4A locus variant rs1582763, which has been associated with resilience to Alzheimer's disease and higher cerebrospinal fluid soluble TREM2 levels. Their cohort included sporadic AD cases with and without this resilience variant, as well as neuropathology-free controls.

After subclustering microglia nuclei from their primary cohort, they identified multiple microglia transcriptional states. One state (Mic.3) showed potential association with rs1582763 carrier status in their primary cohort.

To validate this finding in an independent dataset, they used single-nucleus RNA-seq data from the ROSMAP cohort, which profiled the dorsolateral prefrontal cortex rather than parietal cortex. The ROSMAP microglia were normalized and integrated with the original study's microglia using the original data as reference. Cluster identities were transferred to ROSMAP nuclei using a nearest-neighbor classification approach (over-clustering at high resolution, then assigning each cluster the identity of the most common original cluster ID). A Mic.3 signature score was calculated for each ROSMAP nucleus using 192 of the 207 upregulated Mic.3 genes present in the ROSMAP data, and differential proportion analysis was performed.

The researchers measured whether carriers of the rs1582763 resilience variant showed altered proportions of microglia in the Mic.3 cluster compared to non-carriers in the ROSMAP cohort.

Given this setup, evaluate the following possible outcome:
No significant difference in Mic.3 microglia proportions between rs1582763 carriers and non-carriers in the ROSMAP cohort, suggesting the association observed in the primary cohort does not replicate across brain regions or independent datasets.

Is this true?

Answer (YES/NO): YES